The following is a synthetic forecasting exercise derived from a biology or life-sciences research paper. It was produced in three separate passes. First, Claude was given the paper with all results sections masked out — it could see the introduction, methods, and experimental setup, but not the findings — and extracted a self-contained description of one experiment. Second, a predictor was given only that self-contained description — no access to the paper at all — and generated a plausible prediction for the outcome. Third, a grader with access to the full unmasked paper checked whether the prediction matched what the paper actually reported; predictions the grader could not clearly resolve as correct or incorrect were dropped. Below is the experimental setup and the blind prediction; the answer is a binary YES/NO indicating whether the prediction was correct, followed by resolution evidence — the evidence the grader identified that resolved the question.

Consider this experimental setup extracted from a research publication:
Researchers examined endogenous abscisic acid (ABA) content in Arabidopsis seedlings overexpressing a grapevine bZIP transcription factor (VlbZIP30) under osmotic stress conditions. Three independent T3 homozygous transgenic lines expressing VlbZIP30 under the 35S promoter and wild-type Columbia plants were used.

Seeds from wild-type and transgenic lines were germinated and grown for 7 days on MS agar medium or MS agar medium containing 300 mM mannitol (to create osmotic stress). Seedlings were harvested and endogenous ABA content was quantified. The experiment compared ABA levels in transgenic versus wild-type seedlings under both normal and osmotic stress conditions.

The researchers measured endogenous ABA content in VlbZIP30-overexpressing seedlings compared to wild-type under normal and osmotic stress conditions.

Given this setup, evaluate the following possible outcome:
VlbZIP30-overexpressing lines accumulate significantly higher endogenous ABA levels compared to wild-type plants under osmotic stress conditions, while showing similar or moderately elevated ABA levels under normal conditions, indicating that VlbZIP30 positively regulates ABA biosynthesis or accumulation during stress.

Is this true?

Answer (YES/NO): NO